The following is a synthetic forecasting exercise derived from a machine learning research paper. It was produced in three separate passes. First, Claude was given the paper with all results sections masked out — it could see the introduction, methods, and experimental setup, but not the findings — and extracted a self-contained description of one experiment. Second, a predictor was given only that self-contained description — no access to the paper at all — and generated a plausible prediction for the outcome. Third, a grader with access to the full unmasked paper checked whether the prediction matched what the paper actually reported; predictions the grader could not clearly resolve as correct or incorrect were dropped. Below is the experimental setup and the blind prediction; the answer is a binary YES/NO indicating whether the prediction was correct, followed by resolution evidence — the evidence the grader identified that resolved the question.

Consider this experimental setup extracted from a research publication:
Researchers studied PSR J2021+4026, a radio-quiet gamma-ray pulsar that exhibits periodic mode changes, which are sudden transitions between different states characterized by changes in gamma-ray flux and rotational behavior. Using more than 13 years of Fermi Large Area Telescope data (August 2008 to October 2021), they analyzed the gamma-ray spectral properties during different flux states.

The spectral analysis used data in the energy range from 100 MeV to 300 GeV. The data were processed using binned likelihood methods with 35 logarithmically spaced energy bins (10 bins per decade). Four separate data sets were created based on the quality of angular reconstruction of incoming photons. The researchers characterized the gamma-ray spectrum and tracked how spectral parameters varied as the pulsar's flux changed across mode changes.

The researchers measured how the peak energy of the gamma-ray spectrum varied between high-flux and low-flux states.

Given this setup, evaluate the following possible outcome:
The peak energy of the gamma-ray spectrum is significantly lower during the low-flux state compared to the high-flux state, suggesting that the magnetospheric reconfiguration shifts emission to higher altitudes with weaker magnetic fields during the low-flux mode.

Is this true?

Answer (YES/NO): YES